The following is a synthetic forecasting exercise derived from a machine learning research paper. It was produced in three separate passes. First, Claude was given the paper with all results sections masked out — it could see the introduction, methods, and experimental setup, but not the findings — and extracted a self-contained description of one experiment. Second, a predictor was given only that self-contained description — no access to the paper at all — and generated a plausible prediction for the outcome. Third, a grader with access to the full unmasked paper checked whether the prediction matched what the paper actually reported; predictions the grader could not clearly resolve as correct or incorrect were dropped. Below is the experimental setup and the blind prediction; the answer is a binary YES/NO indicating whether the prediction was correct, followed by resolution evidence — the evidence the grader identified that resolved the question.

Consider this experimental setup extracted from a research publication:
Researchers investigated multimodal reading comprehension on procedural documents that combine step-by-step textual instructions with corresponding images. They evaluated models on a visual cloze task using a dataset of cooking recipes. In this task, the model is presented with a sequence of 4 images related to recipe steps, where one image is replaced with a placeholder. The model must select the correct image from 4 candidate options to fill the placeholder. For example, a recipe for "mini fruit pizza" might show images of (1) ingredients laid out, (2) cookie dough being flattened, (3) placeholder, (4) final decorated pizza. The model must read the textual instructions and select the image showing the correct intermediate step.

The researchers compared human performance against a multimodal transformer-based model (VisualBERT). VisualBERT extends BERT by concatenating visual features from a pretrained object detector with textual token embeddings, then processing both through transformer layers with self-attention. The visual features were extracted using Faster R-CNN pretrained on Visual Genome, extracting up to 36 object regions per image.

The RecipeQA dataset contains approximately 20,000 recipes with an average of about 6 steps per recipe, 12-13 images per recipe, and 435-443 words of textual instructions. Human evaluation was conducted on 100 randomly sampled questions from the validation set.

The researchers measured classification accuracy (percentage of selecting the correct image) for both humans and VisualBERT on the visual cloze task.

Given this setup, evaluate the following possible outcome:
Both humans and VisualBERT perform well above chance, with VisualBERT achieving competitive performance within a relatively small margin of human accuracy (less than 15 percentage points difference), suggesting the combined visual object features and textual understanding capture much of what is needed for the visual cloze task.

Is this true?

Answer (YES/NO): YES